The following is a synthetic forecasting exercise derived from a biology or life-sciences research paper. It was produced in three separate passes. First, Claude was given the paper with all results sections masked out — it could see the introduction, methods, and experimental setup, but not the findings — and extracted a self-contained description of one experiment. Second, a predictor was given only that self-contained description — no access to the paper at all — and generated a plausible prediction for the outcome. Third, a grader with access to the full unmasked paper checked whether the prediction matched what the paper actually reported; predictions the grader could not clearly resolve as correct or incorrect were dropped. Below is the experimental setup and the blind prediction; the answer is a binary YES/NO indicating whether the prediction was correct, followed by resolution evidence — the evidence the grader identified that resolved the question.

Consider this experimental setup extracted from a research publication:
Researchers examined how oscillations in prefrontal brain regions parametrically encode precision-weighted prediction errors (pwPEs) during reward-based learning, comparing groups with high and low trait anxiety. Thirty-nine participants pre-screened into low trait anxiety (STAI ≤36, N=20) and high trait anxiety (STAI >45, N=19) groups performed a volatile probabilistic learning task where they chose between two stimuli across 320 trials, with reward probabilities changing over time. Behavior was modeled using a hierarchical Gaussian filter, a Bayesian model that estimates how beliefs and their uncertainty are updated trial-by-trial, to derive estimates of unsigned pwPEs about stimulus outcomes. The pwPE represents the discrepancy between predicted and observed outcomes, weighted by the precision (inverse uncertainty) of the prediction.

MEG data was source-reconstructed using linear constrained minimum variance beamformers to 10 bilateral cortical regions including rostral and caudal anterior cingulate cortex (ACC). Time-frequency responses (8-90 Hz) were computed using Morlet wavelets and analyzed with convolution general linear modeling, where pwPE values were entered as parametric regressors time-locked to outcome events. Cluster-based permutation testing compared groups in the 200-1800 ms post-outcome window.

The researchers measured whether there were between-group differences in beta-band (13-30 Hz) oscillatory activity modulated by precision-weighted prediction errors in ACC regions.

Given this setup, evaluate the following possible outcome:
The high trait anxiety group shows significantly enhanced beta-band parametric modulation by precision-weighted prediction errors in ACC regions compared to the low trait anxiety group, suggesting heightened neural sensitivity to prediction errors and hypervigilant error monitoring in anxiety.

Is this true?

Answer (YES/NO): NO